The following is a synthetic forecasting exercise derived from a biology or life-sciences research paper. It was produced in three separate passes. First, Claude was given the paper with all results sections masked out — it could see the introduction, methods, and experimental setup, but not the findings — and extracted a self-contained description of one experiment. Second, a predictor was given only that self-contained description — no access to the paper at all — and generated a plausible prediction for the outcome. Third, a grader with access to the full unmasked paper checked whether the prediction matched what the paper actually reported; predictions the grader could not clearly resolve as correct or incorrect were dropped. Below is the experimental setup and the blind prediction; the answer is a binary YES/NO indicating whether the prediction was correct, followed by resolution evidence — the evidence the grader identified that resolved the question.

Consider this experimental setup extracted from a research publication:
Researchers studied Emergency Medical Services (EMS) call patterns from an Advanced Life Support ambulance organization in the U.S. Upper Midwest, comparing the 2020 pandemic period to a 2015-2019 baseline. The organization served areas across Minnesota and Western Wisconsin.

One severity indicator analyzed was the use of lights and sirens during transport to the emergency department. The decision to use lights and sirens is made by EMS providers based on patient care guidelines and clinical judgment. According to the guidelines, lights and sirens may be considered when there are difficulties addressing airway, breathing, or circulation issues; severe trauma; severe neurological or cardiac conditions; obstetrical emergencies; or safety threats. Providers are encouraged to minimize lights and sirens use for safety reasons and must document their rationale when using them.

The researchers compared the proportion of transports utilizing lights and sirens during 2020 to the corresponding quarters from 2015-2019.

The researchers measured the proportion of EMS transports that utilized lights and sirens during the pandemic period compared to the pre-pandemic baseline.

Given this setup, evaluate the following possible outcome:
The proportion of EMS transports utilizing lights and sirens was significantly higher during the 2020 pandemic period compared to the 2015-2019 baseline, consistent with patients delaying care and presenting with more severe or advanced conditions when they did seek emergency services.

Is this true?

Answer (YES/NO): NO